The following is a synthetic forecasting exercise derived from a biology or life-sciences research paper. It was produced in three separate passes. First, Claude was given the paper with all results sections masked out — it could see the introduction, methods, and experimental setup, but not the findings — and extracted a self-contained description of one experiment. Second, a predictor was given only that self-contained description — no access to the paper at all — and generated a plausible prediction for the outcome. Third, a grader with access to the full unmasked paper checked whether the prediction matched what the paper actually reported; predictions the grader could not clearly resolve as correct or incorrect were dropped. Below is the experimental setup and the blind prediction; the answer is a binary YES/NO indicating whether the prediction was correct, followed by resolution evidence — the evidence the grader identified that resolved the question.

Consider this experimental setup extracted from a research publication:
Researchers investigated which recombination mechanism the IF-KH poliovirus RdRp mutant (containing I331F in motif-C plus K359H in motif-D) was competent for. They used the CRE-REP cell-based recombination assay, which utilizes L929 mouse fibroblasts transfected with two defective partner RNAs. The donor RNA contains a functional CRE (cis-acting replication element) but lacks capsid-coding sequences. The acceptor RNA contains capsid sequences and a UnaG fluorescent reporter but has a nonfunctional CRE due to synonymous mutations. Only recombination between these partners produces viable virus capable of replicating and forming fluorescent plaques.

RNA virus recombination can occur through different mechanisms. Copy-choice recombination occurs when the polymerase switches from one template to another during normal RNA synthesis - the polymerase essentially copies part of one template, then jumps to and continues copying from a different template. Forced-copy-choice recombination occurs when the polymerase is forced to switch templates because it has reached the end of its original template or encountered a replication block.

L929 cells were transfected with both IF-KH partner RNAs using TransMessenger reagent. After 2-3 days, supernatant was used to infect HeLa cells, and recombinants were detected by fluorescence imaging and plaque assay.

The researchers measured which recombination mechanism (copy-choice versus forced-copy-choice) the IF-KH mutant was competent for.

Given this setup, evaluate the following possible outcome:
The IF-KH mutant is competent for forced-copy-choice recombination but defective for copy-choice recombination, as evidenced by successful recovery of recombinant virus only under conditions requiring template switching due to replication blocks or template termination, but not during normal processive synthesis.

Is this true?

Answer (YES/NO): NO